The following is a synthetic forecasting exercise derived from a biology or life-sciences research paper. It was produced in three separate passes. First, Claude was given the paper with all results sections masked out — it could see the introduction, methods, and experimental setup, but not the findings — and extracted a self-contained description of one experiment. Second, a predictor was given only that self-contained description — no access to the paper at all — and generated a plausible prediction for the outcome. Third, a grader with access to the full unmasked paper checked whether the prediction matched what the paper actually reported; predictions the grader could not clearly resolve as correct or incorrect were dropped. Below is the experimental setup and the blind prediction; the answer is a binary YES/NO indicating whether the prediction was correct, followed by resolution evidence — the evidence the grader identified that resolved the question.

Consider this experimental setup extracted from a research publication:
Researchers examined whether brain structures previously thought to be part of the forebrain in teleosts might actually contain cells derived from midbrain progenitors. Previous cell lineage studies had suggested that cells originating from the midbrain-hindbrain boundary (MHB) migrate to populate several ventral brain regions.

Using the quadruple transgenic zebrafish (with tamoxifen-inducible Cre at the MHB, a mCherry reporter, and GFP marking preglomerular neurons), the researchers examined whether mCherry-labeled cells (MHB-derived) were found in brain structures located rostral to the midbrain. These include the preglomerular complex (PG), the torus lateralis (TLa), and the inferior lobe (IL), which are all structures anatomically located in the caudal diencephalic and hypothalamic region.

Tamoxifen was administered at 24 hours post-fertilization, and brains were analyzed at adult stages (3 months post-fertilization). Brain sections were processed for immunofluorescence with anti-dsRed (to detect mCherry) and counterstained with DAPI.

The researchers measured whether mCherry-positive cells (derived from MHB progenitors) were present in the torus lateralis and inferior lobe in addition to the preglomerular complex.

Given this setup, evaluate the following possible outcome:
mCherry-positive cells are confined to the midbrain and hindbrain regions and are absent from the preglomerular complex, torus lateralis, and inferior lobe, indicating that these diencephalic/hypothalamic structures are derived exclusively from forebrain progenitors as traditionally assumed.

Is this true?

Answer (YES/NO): NO